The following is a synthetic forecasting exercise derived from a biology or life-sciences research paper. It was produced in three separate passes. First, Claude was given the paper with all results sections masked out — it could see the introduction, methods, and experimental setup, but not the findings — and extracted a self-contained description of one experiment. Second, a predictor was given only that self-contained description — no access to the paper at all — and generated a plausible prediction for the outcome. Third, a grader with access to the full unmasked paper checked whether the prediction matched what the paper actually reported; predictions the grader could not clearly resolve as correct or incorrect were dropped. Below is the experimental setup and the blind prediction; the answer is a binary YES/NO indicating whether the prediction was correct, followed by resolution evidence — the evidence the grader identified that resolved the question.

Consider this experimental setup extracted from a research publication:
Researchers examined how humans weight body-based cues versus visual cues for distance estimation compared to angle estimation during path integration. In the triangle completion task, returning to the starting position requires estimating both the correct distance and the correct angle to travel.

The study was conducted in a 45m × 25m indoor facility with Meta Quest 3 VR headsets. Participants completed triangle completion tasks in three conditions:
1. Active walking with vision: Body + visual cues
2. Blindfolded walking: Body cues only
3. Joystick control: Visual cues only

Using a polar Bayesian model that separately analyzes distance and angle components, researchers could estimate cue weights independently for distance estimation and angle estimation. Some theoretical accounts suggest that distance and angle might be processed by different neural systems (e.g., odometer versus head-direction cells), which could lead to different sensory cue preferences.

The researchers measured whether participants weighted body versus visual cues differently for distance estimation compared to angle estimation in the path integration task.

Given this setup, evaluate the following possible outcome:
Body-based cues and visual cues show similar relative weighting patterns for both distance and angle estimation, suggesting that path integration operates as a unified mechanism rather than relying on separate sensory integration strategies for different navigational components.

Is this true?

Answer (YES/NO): NO